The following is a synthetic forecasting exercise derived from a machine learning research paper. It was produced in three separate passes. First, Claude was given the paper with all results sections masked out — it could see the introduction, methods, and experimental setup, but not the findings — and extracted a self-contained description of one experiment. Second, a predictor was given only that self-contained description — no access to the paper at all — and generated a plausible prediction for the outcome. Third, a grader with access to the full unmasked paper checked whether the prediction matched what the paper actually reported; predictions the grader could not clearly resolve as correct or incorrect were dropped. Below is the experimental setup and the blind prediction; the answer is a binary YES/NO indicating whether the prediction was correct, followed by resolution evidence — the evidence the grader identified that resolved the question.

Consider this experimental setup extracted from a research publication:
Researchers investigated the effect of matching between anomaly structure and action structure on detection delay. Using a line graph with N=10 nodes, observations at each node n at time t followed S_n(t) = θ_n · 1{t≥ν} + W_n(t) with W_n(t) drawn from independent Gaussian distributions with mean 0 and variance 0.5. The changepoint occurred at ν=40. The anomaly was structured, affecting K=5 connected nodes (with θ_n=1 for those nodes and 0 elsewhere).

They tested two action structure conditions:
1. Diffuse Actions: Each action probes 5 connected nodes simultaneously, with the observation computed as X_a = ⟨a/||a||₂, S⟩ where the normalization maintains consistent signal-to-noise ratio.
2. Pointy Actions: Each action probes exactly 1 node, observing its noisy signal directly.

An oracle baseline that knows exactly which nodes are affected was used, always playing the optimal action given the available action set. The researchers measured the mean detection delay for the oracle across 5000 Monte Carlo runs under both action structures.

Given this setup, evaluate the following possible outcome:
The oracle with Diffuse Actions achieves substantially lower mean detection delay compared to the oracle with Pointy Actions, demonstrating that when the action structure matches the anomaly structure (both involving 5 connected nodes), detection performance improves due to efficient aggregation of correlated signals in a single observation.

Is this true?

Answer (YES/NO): YES